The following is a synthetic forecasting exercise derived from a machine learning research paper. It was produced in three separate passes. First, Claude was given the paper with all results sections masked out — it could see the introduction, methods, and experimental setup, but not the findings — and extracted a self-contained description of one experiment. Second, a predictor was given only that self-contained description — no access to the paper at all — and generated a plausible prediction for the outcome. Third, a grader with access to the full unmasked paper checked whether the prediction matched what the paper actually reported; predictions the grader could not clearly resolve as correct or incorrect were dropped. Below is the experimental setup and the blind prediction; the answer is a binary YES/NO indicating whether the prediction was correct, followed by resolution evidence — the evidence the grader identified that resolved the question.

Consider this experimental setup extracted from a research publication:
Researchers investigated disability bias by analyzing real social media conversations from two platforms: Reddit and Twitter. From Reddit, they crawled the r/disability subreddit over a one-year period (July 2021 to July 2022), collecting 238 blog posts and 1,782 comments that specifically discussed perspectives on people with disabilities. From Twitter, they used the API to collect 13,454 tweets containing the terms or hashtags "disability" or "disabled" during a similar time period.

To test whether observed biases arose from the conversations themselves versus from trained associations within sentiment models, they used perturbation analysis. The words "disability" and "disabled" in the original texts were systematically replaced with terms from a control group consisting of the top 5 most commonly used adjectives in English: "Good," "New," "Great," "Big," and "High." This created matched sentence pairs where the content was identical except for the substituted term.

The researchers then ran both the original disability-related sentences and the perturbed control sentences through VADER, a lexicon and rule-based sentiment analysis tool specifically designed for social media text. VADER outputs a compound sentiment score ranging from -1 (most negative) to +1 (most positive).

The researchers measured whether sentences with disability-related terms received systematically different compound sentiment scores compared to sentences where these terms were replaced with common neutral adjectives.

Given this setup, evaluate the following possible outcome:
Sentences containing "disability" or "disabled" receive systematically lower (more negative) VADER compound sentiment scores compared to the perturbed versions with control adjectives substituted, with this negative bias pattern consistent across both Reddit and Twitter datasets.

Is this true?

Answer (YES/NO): NO